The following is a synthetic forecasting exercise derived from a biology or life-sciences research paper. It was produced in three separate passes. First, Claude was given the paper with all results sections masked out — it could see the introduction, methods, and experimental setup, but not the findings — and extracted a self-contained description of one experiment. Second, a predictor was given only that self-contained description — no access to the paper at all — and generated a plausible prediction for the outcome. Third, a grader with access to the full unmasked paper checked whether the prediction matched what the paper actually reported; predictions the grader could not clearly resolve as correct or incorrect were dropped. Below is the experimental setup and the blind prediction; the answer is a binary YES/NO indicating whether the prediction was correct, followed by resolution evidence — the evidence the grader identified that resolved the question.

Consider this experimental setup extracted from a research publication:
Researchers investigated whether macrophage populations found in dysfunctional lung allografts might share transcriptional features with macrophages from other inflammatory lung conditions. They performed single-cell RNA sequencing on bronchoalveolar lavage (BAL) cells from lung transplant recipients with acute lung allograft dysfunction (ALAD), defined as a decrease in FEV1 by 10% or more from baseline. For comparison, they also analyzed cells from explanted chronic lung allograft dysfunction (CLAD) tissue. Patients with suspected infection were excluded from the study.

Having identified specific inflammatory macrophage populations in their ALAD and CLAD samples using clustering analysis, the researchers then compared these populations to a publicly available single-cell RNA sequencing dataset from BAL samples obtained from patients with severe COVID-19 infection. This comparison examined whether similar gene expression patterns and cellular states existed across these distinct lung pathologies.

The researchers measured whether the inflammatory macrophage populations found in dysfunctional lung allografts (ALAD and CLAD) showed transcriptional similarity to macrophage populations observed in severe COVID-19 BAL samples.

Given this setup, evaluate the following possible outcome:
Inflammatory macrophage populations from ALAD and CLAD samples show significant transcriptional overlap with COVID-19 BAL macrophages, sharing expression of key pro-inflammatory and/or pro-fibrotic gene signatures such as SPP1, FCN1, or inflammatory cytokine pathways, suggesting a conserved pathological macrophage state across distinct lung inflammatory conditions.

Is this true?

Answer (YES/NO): NO